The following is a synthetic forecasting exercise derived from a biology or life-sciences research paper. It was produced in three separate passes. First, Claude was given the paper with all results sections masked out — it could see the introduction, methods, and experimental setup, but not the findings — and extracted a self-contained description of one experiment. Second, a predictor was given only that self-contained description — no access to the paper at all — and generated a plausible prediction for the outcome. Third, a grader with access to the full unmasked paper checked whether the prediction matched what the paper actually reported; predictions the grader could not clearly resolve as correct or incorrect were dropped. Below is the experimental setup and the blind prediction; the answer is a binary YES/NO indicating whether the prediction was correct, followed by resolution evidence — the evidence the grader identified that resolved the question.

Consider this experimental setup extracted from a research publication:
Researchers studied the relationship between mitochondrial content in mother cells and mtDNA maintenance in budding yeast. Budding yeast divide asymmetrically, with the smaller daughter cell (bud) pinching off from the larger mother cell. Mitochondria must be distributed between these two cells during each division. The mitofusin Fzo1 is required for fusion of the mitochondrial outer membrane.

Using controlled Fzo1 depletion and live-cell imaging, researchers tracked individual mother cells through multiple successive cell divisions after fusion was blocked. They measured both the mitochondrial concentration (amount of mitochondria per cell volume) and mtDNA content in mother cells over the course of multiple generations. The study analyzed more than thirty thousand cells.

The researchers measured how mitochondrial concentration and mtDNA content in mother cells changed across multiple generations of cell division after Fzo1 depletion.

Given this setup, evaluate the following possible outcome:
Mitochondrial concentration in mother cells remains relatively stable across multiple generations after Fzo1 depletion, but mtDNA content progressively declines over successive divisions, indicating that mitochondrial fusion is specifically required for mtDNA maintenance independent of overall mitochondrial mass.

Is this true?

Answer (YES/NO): NO